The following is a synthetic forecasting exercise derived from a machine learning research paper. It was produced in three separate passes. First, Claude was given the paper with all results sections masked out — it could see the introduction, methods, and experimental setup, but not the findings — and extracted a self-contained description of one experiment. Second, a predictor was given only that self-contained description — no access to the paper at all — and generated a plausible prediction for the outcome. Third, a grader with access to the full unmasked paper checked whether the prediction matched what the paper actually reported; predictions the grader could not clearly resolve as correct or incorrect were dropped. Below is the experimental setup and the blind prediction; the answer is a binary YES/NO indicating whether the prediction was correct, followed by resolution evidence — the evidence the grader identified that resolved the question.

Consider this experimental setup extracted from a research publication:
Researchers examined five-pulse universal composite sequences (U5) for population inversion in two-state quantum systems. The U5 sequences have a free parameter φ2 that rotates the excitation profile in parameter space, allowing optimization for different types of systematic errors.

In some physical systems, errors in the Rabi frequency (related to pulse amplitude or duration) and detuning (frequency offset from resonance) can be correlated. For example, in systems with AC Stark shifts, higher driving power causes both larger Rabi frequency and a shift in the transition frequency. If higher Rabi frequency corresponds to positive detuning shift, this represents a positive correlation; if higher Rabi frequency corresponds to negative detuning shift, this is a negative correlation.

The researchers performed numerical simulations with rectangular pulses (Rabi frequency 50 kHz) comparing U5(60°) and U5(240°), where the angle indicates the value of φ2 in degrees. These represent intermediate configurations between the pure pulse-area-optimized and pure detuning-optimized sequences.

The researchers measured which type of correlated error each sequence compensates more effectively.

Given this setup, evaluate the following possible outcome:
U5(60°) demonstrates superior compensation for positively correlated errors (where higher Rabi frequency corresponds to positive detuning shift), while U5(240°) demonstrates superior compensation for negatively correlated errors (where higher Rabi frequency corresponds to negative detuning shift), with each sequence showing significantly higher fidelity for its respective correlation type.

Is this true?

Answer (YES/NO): NO